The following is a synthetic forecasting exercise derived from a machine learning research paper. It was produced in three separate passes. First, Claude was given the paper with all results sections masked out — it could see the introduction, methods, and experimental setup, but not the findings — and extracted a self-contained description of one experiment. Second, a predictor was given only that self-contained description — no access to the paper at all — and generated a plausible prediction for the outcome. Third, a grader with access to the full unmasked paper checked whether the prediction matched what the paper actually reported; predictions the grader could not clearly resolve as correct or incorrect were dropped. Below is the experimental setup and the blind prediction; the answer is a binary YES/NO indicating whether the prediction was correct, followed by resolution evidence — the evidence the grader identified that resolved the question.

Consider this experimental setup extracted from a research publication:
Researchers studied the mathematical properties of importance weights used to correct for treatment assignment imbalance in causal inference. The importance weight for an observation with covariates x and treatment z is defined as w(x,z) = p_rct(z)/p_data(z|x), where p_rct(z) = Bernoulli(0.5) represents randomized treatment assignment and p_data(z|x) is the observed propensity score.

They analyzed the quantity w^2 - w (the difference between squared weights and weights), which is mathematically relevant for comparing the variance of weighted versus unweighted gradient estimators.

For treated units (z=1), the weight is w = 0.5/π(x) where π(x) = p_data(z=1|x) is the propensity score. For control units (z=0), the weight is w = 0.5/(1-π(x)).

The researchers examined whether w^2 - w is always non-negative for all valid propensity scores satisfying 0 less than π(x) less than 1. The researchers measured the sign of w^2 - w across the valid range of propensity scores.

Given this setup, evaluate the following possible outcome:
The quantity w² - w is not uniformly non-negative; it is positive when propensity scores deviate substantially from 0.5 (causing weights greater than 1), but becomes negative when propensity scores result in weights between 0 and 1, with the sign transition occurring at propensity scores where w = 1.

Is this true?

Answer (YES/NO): NO